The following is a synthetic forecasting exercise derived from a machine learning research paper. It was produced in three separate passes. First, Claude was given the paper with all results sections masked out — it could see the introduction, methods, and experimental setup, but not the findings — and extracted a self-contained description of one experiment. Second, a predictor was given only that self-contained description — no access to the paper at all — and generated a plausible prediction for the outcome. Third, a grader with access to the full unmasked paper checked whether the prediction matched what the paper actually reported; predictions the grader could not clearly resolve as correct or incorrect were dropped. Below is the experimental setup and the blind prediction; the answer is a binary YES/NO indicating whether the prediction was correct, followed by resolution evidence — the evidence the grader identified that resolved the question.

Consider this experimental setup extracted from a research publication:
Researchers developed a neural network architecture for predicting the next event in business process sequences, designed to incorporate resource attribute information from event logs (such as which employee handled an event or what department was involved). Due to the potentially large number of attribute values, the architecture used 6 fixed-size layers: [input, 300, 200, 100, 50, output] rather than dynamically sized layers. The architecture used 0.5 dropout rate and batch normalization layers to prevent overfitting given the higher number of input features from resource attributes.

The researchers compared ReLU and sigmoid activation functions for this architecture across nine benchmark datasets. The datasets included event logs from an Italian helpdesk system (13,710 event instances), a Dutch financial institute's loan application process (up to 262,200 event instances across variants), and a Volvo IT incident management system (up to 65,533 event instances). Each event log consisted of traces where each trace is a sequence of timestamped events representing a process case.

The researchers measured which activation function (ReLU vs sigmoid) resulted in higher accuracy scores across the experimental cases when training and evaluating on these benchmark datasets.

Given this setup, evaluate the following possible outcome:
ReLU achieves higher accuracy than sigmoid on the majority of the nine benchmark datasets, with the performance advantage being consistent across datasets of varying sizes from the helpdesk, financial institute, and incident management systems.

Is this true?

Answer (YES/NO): NO